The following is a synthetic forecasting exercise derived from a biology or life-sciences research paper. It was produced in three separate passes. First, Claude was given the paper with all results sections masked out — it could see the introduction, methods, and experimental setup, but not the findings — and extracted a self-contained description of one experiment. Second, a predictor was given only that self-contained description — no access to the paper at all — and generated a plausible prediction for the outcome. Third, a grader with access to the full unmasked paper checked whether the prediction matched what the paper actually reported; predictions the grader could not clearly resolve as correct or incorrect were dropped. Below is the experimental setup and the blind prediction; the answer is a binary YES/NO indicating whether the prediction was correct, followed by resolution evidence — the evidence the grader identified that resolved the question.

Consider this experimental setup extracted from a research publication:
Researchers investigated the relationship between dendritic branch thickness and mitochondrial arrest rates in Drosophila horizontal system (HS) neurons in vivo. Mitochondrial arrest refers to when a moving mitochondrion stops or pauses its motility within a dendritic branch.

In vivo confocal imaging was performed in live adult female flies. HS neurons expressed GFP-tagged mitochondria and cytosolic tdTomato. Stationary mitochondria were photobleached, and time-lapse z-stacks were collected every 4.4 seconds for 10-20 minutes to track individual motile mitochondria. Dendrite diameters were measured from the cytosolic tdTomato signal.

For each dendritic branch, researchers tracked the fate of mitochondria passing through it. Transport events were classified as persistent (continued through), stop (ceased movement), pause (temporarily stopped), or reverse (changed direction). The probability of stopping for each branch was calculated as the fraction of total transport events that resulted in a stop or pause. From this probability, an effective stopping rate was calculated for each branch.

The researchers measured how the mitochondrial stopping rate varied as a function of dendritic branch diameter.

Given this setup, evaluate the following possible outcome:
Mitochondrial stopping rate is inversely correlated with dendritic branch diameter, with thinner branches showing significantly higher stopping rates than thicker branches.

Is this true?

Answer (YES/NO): YES